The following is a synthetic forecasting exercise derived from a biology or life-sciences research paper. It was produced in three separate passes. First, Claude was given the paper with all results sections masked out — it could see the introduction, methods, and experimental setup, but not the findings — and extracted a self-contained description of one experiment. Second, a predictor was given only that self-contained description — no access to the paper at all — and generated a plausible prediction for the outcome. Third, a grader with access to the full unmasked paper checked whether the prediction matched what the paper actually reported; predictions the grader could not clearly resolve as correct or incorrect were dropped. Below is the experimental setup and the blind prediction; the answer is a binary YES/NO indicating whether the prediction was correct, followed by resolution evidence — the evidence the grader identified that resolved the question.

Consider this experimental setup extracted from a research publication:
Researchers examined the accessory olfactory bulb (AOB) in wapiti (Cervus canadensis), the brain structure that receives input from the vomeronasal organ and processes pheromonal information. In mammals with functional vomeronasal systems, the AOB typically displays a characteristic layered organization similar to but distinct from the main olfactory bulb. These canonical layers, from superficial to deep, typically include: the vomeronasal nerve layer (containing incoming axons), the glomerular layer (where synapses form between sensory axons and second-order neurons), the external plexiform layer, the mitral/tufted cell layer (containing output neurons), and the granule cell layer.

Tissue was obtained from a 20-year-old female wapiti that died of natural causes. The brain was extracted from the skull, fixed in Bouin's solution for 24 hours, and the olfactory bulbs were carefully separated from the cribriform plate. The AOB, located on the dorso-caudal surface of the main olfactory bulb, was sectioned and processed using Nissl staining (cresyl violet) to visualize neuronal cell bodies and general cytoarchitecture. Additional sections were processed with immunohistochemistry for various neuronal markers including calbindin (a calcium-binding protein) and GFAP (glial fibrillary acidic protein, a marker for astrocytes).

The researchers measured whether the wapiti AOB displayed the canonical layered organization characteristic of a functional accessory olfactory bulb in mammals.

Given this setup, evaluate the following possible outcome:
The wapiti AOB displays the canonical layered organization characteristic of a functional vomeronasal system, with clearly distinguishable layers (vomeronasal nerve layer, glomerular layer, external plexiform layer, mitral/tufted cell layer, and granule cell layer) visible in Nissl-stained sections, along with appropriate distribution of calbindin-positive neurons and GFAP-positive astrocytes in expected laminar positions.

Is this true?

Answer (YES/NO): YES